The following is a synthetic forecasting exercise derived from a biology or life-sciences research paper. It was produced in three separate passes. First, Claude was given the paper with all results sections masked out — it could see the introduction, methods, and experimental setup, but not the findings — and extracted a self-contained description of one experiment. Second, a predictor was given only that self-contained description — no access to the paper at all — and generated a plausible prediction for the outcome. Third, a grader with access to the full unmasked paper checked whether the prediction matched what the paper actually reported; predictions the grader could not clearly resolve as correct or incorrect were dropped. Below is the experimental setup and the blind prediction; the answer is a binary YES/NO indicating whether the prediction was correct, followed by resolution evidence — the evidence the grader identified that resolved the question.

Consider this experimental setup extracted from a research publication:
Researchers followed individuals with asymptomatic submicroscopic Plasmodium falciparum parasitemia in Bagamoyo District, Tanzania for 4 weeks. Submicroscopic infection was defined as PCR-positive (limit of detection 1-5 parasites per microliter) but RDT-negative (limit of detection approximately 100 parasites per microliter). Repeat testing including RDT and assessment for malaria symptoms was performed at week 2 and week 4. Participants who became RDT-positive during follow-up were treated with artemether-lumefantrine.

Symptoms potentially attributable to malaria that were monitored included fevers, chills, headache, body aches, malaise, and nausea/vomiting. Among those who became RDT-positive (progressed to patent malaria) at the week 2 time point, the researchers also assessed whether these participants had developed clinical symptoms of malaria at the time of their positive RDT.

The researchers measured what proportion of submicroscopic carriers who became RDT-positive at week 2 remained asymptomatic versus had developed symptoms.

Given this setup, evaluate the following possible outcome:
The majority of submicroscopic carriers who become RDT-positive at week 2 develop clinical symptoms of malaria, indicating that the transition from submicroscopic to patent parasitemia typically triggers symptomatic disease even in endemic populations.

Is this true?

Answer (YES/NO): NO